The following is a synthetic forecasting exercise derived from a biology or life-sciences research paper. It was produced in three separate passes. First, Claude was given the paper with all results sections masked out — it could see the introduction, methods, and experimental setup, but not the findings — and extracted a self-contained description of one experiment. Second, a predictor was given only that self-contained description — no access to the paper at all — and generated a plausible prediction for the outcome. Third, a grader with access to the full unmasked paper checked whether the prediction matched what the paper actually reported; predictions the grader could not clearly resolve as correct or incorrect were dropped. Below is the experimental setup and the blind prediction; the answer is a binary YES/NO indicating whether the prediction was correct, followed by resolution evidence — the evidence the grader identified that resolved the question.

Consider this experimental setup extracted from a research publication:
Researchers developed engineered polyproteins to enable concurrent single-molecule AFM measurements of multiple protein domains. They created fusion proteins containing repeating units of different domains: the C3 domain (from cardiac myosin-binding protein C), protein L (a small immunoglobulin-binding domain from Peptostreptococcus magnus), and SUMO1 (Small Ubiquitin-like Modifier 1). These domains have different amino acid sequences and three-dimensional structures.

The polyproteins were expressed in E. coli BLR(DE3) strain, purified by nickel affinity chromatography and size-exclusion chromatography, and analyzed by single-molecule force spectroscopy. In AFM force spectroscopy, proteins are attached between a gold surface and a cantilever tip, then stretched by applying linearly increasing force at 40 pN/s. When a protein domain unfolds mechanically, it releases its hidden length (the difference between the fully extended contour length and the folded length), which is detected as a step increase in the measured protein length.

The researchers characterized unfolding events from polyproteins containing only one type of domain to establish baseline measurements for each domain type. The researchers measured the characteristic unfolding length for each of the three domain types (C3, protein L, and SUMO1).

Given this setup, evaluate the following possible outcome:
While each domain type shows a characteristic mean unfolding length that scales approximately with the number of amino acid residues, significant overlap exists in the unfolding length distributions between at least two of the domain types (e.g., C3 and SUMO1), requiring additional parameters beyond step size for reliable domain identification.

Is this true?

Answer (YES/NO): NO